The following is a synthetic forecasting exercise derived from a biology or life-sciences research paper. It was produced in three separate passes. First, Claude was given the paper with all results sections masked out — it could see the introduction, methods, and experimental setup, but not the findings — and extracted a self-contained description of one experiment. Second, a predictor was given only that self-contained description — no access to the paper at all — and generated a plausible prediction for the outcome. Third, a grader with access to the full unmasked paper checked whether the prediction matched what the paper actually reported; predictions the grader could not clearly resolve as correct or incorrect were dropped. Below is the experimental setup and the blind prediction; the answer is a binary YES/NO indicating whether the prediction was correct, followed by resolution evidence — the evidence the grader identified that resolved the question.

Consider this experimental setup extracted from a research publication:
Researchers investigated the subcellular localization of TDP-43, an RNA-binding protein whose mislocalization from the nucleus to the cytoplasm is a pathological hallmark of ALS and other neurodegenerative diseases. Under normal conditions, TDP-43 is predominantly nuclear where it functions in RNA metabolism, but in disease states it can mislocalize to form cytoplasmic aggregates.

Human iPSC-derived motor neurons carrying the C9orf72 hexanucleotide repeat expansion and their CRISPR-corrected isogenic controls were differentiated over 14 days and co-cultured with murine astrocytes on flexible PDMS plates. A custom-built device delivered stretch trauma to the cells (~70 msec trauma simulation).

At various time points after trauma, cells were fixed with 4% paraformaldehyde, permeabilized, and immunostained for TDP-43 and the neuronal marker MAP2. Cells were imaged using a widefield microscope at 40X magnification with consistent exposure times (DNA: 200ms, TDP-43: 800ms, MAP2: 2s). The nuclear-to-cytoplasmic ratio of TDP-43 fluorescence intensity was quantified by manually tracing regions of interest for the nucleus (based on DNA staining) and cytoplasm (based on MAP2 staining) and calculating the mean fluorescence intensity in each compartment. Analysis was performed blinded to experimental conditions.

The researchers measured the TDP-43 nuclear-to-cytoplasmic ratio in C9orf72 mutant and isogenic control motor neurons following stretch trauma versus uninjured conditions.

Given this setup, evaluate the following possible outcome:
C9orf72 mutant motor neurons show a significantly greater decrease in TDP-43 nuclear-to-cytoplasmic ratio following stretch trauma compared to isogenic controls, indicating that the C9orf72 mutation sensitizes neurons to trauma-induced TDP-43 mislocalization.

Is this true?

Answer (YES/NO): YES